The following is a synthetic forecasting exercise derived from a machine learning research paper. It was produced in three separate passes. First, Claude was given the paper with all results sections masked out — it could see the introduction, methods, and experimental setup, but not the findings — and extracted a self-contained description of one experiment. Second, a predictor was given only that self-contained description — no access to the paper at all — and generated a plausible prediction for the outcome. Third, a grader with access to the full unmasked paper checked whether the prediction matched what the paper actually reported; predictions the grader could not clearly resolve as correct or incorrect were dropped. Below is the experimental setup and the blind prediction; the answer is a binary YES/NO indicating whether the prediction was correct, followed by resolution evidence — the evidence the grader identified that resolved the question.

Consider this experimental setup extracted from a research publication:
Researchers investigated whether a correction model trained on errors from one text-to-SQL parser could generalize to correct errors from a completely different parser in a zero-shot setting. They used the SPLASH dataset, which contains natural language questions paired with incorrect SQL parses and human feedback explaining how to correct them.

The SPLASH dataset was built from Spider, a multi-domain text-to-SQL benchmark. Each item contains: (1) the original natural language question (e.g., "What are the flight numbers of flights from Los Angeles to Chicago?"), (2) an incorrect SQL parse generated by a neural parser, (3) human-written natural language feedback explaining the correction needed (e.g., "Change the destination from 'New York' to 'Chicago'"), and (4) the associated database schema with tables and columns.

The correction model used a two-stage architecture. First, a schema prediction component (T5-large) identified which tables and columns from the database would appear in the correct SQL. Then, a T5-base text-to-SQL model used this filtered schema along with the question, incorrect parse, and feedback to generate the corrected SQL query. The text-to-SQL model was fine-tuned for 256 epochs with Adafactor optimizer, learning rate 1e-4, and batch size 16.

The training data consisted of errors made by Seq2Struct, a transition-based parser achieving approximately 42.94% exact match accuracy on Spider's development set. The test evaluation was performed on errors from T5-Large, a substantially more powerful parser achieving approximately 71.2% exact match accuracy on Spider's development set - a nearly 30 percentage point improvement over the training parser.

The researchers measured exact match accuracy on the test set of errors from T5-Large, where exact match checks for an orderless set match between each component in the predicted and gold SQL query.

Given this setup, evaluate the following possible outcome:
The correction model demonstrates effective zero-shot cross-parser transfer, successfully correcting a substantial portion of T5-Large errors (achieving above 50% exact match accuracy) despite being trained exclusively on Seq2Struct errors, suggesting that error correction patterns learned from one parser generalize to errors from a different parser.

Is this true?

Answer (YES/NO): NO